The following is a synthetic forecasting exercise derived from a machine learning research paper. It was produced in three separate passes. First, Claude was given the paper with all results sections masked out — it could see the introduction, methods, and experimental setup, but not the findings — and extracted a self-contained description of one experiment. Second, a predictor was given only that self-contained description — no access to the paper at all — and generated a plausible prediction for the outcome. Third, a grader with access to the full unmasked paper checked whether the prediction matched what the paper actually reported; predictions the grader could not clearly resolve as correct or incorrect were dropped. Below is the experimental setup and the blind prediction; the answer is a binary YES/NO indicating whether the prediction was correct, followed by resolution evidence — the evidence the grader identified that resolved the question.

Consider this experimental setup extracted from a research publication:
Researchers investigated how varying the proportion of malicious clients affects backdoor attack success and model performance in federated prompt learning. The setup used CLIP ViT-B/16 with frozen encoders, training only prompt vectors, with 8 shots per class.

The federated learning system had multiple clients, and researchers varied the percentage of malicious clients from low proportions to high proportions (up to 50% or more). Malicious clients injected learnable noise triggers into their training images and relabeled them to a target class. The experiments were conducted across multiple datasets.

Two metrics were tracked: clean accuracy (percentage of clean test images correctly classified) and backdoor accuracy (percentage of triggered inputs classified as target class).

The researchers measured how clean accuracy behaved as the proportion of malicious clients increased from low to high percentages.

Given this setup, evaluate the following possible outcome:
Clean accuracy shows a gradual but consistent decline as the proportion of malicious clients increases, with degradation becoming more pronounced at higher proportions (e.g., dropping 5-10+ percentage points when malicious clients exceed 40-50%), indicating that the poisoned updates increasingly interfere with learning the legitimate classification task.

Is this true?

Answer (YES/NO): NO